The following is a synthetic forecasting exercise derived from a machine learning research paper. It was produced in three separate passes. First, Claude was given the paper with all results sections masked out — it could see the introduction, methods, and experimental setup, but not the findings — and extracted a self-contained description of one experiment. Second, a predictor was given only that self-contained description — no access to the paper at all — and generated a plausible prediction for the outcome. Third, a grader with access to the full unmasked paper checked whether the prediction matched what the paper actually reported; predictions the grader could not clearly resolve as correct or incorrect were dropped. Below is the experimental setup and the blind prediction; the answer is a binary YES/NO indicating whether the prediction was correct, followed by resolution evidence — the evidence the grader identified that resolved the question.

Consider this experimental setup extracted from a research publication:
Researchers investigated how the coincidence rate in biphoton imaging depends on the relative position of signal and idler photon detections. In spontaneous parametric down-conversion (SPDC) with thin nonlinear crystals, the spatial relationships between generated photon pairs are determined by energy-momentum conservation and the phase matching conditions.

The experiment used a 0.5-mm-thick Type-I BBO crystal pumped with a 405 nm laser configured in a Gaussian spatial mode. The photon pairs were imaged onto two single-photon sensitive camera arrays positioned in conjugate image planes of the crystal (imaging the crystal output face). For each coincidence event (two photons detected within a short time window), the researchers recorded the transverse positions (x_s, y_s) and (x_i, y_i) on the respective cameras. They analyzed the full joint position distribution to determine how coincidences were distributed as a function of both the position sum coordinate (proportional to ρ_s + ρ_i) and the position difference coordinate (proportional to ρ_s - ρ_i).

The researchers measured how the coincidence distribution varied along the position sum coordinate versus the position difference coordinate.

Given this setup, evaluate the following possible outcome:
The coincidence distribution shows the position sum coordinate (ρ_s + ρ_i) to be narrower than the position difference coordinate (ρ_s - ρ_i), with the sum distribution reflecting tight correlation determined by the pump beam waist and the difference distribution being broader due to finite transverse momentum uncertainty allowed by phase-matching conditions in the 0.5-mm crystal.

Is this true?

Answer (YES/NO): NO